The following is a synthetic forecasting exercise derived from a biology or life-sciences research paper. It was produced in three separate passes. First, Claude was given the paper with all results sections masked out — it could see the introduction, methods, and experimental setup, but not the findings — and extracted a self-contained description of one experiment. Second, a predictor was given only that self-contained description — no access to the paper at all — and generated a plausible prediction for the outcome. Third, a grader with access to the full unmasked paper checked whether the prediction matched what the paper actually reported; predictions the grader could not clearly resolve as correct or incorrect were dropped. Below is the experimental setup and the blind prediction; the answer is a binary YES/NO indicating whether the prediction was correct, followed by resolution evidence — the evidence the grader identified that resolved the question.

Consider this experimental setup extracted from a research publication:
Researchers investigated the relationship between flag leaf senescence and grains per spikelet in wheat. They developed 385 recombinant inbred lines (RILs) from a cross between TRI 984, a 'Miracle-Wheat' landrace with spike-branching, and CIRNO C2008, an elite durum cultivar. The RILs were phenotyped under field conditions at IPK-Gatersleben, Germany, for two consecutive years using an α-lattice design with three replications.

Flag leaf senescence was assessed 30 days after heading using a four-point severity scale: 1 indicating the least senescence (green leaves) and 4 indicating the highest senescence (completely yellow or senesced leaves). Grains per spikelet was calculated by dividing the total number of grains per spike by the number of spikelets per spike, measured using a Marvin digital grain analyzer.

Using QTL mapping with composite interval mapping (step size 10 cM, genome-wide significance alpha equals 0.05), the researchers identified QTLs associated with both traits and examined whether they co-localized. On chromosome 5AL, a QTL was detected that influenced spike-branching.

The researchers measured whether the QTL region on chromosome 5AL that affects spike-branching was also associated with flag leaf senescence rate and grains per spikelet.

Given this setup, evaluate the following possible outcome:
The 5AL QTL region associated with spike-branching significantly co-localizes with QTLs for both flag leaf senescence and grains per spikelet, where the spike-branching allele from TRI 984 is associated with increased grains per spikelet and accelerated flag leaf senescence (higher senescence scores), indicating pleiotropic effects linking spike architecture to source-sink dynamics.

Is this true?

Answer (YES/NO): NO